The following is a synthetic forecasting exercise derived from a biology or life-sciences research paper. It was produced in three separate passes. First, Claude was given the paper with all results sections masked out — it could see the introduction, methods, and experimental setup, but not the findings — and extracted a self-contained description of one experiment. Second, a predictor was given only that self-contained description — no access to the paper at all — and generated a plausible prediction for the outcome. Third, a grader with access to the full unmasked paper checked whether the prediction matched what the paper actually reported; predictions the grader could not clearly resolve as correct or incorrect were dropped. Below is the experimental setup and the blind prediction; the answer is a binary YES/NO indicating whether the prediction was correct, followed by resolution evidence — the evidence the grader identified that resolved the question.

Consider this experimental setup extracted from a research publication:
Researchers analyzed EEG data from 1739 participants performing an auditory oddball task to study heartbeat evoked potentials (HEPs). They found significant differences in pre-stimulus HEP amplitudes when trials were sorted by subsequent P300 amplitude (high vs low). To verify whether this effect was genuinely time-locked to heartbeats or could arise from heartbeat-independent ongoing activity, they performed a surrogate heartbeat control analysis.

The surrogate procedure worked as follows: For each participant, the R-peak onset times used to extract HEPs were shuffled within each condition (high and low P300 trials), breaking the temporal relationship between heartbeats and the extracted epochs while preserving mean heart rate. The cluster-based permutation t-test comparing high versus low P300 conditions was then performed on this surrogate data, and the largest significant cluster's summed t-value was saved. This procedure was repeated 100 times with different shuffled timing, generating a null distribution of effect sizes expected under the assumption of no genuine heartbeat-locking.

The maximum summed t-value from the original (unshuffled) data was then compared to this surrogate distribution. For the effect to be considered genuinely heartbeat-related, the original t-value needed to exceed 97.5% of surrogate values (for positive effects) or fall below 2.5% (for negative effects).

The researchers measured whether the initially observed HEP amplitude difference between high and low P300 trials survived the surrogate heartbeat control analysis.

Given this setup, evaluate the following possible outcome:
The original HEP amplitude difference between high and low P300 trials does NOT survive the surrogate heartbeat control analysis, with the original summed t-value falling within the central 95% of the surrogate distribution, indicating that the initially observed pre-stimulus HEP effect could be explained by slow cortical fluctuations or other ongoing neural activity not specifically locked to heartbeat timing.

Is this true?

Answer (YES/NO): YES